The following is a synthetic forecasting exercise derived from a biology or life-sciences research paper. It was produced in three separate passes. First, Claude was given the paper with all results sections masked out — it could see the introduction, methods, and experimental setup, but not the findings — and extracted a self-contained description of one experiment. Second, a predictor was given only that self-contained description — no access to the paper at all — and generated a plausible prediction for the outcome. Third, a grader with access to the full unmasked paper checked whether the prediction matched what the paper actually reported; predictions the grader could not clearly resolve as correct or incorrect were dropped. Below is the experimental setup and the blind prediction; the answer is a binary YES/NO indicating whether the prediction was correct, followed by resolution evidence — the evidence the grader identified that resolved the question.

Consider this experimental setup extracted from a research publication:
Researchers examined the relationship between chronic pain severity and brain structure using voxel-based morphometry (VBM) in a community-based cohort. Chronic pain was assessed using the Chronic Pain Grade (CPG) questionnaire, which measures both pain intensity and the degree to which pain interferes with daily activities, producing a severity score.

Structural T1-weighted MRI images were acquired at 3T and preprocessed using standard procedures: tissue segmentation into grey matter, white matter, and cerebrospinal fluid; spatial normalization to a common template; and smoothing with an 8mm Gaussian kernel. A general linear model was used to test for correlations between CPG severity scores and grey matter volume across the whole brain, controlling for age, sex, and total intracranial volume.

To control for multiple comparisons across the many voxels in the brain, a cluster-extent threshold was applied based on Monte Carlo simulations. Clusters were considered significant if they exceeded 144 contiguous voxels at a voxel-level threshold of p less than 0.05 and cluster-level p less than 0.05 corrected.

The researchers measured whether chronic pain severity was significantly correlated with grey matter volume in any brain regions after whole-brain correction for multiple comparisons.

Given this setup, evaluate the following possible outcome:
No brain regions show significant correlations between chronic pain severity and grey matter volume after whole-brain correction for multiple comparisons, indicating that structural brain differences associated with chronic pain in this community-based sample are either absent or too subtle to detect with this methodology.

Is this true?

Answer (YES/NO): NO